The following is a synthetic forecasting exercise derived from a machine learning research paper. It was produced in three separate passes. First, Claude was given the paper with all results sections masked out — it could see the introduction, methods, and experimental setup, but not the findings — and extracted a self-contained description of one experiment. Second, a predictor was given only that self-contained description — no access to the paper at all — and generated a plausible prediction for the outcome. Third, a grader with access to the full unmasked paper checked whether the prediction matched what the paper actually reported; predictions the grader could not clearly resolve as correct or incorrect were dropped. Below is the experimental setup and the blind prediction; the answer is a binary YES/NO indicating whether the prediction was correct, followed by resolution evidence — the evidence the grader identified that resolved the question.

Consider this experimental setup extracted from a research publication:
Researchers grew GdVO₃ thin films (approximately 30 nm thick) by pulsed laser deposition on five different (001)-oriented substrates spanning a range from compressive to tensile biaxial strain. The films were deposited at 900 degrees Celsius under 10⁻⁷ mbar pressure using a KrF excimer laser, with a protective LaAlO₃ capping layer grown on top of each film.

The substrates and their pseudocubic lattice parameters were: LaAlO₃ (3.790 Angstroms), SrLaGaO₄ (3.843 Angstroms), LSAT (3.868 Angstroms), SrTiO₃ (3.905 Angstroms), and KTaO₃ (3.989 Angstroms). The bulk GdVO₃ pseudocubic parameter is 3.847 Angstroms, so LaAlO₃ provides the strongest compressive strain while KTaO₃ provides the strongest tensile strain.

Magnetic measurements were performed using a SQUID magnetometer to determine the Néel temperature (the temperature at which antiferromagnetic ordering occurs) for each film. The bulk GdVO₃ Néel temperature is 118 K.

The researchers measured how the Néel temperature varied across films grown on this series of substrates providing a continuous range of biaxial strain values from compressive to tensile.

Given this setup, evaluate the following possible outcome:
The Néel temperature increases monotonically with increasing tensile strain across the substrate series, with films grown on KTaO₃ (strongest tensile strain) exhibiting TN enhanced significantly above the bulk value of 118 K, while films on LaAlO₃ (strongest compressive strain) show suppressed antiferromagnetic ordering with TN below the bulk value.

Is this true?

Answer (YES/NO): NO